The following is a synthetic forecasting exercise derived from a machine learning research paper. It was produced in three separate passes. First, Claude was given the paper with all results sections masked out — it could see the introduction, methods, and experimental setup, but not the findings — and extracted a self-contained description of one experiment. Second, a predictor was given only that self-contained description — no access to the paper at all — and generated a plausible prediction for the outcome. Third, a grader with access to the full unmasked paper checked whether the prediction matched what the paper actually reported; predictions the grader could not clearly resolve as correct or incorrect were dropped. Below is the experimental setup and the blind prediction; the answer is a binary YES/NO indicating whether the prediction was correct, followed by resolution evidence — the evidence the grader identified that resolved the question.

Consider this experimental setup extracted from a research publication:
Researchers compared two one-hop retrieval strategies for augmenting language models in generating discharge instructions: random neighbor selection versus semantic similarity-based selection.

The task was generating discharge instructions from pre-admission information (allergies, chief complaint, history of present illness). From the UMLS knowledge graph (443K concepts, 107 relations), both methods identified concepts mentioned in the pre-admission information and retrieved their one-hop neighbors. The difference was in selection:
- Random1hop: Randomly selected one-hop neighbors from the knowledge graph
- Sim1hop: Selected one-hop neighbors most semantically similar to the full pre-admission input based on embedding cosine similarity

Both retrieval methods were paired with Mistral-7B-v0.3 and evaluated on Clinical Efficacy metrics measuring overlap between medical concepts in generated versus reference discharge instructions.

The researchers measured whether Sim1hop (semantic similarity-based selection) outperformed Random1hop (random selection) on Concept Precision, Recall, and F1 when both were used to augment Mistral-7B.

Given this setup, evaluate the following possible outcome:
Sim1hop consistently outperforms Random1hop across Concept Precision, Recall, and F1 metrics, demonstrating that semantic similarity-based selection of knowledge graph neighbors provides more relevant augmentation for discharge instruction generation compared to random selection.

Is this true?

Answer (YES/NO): NO